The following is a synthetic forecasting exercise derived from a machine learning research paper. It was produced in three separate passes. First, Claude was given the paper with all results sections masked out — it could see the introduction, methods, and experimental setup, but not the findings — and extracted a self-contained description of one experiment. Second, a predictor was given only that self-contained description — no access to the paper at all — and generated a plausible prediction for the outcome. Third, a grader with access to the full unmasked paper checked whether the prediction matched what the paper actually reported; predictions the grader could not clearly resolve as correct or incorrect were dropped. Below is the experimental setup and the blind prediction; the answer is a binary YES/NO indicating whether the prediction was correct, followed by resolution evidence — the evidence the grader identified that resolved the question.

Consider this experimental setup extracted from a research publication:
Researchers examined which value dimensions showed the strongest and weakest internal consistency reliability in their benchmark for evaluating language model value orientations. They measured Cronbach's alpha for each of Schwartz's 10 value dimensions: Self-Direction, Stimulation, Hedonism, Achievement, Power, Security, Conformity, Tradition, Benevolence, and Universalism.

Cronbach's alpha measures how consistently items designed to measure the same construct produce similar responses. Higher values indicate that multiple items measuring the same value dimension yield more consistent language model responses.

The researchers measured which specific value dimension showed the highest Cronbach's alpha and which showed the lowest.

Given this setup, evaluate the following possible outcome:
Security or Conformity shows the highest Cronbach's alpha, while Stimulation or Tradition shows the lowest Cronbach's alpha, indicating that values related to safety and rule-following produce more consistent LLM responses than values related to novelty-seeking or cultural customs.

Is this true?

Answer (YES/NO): NO